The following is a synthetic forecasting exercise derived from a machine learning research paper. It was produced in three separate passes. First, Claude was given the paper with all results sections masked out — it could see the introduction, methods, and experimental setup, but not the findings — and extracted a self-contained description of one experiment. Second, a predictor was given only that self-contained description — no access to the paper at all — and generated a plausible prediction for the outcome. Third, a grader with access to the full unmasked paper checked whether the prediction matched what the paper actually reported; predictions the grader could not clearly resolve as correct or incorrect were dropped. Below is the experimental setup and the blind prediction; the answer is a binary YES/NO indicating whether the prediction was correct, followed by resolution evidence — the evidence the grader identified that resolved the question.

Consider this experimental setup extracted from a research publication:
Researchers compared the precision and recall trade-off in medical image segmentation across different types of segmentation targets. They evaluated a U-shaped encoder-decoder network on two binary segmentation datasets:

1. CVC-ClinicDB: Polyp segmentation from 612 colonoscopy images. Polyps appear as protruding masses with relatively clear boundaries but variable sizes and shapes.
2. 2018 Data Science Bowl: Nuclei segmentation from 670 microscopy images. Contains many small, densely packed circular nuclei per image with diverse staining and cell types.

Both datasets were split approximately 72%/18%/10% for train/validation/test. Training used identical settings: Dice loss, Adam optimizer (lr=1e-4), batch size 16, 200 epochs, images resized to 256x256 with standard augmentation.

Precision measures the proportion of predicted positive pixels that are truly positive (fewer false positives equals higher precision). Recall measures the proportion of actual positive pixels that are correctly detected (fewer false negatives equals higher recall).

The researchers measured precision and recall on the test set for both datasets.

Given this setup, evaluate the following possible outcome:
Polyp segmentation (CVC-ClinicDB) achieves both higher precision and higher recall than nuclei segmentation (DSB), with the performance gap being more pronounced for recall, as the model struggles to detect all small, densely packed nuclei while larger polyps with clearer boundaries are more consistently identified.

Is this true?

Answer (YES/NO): NO